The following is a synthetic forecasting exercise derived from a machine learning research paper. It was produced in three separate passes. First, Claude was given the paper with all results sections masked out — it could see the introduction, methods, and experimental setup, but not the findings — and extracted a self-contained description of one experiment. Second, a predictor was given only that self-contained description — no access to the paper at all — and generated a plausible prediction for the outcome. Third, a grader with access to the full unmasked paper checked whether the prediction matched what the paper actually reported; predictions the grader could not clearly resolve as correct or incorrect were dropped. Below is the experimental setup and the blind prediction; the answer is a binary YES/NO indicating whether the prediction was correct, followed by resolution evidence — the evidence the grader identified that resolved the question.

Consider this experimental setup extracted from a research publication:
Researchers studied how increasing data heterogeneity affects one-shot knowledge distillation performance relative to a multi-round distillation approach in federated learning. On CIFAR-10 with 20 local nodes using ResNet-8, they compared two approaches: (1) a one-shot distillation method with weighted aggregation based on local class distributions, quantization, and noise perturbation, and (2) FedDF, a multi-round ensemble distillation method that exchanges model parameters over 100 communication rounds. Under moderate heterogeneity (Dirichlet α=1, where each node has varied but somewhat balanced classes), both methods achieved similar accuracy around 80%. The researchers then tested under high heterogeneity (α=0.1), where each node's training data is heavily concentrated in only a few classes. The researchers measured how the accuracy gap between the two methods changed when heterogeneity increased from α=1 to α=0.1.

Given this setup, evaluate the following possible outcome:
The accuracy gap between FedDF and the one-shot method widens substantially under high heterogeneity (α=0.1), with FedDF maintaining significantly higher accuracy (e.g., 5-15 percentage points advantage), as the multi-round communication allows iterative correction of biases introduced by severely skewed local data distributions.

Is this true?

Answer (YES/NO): YES